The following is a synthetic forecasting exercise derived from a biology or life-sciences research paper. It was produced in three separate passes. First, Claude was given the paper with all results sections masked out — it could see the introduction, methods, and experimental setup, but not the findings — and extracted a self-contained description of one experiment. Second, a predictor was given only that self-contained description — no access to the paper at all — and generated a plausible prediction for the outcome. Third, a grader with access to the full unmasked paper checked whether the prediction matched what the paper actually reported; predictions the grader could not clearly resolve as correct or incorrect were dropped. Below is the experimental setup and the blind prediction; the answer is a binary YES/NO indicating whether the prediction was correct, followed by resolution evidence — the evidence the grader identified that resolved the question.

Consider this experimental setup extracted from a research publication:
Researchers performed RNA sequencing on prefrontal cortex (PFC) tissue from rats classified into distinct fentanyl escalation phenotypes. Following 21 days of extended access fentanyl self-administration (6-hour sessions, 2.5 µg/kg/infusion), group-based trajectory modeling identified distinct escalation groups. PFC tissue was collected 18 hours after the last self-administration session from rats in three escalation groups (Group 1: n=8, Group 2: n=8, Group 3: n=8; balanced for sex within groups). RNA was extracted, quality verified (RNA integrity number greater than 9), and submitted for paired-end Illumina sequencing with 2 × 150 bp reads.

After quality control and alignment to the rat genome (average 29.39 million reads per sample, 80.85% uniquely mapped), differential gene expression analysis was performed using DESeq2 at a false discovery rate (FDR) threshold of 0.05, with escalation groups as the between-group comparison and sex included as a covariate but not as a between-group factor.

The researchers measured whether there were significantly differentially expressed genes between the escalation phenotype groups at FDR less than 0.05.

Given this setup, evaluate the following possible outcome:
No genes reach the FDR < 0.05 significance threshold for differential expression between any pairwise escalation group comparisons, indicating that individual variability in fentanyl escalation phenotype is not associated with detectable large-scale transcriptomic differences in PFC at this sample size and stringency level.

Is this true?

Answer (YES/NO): NO